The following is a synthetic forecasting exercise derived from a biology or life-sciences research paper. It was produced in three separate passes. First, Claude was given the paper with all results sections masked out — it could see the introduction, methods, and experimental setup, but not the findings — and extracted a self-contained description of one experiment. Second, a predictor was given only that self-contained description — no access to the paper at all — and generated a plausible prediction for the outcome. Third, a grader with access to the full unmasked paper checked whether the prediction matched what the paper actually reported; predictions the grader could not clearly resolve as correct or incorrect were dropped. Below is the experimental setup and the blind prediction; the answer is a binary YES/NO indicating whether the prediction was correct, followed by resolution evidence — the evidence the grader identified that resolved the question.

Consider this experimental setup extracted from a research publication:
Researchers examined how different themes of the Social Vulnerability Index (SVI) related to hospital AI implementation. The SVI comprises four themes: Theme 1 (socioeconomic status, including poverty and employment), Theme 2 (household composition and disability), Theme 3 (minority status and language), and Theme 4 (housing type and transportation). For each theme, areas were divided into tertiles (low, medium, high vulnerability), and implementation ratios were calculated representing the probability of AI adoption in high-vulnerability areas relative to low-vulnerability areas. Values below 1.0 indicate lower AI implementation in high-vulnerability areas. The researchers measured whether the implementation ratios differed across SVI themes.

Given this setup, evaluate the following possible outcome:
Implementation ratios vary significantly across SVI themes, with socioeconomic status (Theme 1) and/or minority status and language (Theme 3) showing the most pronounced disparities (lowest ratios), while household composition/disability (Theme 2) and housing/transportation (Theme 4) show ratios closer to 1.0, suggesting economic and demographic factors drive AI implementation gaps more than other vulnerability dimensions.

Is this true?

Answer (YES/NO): NO